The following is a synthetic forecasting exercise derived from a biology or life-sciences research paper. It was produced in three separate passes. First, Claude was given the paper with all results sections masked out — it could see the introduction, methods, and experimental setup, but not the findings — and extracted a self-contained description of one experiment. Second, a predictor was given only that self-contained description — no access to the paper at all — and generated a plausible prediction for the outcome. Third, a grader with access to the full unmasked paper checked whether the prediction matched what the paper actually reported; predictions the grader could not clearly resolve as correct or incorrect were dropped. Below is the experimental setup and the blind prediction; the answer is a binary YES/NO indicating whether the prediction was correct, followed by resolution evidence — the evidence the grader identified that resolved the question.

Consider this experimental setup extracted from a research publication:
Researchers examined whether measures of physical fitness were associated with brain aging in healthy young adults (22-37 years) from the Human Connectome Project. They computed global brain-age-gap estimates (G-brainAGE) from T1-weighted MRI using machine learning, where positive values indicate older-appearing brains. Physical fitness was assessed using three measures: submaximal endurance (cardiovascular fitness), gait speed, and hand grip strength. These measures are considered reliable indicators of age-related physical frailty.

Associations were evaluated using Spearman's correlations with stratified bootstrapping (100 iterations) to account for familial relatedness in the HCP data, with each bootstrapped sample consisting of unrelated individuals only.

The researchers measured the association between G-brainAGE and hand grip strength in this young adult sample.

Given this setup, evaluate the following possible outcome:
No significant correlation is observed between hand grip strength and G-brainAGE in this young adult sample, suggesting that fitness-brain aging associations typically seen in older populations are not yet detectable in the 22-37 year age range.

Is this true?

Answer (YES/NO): YES